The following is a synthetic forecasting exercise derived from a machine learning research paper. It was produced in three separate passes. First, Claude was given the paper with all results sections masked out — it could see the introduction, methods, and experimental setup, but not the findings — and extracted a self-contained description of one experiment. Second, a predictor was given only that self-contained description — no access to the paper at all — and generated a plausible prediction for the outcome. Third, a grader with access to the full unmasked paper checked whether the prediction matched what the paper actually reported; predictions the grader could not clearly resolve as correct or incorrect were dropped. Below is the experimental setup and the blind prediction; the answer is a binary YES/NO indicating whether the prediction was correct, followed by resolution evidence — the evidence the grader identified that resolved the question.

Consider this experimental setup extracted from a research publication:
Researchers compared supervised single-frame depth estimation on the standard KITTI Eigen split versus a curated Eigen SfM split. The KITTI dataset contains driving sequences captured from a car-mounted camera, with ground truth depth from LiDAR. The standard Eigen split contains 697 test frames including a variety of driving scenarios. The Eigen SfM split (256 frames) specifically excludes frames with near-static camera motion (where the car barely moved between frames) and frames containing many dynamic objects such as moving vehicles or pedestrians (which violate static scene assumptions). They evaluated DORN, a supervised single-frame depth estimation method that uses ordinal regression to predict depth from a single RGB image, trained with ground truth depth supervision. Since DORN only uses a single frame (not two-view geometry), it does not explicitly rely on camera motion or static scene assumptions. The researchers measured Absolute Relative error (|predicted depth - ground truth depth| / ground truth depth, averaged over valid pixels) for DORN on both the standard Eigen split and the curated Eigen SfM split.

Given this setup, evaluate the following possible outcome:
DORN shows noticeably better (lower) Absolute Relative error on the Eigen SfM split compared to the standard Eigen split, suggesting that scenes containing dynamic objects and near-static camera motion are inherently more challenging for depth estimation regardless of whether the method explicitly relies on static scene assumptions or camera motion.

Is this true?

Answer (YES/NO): NO